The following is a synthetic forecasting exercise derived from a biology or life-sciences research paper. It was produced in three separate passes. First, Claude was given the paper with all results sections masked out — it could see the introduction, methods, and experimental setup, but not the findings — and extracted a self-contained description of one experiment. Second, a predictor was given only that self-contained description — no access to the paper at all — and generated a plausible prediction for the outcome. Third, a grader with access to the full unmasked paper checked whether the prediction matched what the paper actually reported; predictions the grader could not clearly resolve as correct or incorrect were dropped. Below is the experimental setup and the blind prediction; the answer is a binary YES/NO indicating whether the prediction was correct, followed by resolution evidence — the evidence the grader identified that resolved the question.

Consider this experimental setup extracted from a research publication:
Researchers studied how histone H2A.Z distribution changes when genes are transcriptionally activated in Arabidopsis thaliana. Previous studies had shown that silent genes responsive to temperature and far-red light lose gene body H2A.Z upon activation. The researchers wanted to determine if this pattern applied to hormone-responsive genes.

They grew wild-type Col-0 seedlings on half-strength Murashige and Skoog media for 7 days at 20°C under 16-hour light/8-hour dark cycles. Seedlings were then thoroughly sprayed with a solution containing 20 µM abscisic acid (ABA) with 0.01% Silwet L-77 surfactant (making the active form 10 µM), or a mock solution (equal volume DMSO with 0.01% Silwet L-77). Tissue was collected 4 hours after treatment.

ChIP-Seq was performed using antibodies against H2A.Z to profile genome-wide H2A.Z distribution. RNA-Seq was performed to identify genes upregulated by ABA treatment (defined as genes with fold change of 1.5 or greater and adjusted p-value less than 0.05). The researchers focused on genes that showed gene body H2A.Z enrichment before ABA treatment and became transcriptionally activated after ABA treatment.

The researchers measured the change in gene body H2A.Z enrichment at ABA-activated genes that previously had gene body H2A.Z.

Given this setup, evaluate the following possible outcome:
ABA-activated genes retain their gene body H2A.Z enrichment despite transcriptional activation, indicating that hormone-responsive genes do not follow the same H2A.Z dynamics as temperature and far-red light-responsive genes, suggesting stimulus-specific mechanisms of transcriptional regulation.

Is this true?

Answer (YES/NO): YES